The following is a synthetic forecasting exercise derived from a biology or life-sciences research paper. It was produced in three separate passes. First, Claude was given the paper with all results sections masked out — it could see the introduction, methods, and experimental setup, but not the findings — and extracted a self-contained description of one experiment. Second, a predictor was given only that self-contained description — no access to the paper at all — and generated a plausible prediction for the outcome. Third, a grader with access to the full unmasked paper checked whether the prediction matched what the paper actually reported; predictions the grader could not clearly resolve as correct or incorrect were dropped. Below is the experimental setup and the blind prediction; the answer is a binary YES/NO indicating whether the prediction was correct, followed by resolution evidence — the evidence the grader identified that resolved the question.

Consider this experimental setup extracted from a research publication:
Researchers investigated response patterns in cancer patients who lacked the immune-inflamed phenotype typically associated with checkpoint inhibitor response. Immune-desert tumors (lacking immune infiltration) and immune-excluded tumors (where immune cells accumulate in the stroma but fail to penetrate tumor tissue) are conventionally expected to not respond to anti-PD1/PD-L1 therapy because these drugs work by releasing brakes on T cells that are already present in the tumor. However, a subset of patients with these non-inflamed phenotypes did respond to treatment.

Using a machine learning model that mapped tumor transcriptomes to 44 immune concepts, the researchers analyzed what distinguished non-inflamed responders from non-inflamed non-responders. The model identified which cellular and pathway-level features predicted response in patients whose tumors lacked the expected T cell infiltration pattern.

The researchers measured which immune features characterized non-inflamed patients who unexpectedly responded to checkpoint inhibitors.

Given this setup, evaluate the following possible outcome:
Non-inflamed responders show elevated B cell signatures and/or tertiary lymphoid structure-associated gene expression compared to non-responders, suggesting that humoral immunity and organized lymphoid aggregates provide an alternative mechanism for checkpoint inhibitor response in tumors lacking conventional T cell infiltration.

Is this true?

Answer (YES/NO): NO